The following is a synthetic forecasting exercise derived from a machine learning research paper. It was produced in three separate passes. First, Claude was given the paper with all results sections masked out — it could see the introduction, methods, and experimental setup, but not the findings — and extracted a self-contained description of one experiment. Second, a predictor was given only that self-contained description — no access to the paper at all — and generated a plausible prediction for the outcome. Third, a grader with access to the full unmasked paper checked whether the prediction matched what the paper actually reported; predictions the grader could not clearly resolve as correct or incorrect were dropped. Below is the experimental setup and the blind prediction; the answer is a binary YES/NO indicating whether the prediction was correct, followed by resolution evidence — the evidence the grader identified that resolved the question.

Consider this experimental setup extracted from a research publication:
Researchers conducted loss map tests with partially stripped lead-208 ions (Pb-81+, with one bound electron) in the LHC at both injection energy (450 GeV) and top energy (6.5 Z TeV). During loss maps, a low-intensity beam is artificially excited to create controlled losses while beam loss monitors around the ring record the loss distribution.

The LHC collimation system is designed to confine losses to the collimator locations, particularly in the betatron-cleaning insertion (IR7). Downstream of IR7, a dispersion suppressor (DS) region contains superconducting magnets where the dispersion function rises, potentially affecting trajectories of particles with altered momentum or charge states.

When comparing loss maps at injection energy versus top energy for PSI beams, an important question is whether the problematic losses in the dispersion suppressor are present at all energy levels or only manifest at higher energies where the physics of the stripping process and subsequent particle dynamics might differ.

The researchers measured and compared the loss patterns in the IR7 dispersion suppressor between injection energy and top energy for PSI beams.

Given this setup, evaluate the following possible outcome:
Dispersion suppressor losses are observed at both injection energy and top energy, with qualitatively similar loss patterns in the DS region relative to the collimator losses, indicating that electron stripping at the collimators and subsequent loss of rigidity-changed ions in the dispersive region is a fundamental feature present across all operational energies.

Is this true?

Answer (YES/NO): YES